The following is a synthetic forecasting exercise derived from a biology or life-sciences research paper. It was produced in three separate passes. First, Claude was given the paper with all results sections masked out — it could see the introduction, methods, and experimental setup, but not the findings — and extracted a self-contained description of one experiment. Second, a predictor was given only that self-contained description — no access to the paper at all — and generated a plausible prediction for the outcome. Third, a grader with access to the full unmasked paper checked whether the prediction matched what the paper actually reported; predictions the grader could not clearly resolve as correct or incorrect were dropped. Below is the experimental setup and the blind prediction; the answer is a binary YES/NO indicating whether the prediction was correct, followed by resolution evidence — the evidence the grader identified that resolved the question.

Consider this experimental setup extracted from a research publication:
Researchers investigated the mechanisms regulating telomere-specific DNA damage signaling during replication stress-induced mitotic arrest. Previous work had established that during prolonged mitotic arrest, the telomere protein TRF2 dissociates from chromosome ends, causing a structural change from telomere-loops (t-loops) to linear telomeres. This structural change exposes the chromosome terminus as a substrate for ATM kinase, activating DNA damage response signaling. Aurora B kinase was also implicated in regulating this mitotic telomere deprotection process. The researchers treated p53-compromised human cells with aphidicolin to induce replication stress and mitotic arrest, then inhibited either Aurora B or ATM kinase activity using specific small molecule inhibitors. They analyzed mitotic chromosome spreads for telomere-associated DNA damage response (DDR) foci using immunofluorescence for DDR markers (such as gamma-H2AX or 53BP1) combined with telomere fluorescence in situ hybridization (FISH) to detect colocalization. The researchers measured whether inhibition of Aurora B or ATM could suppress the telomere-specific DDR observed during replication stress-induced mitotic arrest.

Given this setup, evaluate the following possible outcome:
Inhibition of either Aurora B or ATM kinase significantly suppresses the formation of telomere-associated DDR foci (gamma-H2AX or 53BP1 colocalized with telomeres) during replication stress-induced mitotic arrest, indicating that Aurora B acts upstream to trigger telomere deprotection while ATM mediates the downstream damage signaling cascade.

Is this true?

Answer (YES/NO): YES